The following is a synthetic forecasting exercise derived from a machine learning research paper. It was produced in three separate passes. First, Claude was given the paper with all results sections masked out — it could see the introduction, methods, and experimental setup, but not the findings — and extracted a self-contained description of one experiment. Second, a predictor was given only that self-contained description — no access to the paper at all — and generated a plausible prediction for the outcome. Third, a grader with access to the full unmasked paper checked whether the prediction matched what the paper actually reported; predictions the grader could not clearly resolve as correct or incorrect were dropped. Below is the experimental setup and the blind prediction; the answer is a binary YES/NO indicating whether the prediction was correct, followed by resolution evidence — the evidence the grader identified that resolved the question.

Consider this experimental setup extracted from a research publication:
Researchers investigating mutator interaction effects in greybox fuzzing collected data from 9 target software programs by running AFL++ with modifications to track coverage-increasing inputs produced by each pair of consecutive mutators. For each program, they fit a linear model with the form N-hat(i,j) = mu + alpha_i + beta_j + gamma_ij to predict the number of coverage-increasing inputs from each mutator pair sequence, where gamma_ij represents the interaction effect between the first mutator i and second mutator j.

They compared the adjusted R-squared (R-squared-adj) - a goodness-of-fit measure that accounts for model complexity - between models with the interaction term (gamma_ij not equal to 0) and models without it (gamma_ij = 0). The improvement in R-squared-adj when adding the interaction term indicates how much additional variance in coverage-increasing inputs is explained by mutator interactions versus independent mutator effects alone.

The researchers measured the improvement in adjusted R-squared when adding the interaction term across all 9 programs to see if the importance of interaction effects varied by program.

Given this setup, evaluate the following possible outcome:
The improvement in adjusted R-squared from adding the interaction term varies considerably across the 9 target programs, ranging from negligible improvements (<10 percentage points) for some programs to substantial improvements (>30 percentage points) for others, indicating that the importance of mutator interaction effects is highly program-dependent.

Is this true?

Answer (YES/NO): NO